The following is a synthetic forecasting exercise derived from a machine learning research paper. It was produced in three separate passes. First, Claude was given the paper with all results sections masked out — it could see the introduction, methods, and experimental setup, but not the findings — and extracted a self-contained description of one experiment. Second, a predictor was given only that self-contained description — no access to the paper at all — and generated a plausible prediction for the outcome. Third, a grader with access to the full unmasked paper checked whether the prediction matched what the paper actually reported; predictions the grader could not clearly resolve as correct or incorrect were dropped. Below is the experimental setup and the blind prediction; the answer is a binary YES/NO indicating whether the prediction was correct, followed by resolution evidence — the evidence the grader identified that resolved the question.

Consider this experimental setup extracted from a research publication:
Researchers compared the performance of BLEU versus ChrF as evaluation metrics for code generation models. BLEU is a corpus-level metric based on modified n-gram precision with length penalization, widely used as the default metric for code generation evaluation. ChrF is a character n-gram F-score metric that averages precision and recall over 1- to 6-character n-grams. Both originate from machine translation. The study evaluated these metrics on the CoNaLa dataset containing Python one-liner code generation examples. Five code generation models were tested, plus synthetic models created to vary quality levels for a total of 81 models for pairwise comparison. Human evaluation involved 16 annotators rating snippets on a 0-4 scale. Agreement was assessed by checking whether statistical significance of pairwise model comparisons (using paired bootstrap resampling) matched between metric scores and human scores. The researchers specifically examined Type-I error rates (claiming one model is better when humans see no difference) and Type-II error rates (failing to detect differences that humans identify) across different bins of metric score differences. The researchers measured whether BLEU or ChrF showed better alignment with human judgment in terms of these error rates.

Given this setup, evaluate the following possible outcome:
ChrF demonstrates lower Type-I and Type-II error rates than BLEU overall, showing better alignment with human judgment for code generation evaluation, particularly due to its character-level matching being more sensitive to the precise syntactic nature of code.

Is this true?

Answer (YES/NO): NO